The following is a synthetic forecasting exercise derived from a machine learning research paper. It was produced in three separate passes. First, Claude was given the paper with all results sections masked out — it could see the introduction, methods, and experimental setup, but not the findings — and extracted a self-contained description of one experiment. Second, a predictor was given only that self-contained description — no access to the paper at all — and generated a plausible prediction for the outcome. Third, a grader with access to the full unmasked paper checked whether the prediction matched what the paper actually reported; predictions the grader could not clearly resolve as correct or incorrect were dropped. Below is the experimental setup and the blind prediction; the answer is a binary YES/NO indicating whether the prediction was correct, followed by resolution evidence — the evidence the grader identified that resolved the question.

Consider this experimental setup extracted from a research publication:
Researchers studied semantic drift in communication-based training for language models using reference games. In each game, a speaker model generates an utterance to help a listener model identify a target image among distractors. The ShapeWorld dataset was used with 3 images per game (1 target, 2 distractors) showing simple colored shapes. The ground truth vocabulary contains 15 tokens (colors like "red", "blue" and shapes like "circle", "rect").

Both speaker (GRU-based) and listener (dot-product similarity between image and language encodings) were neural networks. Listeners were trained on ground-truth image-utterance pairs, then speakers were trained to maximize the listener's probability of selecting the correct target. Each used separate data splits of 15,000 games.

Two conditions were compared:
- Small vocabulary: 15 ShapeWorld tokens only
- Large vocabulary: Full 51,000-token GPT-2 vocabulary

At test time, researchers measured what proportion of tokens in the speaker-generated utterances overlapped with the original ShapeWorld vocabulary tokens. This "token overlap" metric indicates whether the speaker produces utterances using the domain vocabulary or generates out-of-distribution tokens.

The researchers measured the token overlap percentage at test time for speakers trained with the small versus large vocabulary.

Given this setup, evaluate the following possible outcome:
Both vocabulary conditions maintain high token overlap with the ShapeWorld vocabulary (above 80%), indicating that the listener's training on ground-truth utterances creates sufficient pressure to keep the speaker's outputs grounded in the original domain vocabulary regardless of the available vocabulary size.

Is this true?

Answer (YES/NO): NO